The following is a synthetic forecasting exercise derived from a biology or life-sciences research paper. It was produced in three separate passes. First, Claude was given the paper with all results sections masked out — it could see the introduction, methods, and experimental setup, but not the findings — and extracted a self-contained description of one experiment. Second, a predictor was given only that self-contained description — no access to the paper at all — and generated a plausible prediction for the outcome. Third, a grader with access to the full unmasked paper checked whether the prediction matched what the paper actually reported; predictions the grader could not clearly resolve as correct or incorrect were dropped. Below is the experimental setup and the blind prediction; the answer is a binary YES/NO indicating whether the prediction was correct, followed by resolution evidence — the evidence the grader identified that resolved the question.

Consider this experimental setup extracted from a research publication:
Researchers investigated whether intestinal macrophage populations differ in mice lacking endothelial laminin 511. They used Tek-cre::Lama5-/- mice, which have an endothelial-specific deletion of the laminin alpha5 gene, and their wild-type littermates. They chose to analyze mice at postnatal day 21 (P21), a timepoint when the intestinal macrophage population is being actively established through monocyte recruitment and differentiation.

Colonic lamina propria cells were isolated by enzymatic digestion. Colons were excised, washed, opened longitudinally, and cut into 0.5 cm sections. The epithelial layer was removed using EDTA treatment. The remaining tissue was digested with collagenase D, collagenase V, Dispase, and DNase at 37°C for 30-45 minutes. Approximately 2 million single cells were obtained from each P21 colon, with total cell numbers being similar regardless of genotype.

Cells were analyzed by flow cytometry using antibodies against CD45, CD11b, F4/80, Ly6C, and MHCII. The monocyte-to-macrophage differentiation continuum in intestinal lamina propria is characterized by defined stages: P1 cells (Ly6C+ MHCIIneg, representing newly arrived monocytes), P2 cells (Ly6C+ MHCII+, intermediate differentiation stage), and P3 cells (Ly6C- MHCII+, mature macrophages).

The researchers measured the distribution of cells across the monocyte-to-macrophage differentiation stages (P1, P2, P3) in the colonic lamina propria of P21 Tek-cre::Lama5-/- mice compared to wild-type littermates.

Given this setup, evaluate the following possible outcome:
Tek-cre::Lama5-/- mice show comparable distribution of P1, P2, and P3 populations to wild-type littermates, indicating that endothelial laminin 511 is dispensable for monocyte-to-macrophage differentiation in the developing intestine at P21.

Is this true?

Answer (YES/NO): NO